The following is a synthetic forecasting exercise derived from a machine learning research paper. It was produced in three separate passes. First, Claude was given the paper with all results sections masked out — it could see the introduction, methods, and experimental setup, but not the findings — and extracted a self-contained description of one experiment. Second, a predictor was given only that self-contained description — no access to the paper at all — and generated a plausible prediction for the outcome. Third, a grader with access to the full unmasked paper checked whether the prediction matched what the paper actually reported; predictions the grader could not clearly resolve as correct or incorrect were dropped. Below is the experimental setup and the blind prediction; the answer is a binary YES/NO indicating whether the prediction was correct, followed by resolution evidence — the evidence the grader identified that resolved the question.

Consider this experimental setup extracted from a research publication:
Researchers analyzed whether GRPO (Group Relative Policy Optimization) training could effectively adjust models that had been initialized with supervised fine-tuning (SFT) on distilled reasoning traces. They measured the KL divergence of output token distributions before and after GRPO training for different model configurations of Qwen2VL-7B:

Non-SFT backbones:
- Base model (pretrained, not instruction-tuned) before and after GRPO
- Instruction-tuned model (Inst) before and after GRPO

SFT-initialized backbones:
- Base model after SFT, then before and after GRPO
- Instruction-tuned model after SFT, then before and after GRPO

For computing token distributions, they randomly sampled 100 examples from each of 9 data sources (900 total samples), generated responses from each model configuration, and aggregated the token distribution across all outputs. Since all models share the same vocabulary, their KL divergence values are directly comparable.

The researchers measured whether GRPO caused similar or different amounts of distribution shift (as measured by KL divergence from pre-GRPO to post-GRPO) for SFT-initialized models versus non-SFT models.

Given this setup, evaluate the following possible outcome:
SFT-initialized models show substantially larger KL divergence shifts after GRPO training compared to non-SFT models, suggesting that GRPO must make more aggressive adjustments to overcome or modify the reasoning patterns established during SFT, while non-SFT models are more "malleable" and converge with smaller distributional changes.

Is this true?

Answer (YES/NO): NO